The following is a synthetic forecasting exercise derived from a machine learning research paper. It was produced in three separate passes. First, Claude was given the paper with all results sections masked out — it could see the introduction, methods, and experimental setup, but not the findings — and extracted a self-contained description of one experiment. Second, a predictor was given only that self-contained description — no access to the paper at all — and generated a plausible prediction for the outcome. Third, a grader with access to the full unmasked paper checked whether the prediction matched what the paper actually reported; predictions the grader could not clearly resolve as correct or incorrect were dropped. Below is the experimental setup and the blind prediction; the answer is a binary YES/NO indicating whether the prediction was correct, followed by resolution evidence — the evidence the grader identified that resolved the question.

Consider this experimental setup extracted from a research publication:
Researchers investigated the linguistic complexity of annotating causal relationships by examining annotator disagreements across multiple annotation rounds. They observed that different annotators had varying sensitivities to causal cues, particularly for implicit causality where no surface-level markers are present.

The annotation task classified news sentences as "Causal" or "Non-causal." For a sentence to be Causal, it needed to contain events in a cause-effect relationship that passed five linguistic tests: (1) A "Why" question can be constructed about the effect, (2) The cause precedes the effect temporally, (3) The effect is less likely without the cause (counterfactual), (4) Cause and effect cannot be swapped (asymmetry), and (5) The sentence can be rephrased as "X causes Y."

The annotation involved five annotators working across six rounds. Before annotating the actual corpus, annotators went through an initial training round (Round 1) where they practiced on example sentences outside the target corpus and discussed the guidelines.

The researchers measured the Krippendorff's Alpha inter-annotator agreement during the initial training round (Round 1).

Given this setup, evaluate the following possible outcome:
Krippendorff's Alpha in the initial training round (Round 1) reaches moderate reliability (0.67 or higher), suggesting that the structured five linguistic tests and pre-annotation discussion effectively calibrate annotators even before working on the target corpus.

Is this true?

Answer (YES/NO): NO